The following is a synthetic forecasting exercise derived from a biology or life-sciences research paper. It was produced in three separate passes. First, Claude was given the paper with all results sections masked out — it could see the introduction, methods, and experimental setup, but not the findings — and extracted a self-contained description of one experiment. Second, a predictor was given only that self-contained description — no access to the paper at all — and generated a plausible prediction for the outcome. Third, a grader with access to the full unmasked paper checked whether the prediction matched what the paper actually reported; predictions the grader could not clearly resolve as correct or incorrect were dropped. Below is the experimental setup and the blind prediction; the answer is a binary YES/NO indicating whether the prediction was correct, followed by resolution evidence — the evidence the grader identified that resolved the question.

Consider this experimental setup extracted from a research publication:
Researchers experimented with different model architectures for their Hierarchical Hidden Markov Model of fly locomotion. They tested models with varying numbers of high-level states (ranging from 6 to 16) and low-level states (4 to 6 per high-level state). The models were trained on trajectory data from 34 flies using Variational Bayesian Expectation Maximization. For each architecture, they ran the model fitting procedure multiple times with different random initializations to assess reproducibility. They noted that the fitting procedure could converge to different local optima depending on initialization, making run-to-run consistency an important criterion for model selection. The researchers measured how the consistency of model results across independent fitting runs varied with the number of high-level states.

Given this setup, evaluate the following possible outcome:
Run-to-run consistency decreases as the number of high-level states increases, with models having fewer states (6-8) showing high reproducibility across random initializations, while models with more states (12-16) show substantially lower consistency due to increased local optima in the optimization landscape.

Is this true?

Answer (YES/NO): NO